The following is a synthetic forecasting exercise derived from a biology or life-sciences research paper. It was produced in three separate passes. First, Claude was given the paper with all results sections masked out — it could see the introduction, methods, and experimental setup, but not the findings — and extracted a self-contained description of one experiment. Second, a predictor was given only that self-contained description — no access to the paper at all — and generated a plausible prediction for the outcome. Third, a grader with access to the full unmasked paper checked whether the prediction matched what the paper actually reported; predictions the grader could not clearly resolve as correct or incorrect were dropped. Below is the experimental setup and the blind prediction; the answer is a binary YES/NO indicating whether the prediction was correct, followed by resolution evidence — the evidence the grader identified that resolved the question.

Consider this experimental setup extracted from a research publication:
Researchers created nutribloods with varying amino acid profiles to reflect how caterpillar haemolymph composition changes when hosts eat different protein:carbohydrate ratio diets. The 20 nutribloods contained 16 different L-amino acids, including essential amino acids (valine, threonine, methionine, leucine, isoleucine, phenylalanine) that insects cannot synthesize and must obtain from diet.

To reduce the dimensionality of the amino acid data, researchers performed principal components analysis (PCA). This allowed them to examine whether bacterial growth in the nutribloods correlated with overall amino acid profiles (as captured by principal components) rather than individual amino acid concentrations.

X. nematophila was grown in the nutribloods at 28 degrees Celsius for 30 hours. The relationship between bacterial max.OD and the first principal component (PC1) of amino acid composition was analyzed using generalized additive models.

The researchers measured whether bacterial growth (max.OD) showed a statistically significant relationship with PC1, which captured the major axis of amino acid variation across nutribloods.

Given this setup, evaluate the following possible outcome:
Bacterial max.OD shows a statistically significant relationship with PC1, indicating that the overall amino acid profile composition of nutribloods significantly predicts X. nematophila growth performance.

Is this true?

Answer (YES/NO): YES